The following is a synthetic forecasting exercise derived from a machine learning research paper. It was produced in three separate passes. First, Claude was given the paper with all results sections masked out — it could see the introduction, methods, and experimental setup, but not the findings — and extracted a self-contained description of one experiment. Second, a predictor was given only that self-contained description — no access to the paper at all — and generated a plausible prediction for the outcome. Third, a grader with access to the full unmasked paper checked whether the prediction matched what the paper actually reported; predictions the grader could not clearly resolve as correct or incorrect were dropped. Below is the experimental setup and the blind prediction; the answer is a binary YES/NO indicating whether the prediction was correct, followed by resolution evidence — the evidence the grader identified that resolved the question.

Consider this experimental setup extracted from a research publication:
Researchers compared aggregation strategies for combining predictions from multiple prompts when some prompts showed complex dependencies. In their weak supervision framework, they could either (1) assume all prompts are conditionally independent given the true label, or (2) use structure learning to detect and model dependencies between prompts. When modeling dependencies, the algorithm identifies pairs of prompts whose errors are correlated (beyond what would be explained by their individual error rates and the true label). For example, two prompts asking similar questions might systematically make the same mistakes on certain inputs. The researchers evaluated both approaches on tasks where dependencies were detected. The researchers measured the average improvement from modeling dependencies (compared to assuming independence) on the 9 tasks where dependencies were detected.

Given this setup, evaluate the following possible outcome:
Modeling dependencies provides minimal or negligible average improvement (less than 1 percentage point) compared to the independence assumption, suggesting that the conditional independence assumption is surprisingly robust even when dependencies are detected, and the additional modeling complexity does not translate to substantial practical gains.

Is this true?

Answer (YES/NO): NO